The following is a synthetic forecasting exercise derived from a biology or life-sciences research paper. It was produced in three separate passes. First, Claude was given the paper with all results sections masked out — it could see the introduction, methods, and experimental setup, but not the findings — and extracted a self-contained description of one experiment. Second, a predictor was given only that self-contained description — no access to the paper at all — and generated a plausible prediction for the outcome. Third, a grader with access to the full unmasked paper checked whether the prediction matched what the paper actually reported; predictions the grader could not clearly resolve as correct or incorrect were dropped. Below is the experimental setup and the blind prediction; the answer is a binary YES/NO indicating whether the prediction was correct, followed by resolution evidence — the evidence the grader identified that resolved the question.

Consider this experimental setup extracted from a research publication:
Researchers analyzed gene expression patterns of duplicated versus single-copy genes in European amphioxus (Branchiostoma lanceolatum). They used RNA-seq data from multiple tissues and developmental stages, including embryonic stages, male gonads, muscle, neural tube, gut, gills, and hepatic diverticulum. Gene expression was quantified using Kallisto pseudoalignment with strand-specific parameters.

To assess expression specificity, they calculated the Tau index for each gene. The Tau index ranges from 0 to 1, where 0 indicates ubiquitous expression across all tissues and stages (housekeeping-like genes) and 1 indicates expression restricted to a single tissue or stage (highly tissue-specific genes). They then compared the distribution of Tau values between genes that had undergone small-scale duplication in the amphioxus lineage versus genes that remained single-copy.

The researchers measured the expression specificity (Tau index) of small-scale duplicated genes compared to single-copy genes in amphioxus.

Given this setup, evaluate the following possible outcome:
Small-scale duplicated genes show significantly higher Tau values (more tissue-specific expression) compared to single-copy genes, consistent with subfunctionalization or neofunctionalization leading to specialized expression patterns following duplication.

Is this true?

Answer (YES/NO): YES